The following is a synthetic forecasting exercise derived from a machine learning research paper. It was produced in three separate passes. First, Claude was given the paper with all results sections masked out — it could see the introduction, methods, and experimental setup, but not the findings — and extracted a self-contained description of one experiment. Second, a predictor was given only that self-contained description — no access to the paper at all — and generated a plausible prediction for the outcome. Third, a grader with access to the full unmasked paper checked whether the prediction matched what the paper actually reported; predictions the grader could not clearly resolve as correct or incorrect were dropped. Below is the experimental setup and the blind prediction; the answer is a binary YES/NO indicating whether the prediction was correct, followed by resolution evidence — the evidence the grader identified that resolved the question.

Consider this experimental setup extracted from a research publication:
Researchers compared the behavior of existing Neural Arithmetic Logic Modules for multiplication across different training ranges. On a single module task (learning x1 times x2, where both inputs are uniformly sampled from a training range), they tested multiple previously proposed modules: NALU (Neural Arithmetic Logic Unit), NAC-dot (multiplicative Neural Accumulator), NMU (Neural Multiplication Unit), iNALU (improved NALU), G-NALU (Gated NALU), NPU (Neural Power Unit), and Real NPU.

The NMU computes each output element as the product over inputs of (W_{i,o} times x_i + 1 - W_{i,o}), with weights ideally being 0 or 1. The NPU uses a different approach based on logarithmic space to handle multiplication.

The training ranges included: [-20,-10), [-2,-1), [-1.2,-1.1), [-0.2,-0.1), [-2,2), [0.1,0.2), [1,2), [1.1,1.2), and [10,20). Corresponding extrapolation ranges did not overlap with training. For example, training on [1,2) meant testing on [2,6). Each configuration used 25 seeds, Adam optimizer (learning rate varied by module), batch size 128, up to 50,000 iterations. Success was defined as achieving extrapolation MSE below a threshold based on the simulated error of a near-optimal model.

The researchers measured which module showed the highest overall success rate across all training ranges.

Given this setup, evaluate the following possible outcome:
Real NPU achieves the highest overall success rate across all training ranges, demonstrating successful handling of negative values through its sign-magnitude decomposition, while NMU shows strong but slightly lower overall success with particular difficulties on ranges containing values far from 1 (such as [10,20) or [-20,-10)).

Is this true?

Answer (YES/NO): NO